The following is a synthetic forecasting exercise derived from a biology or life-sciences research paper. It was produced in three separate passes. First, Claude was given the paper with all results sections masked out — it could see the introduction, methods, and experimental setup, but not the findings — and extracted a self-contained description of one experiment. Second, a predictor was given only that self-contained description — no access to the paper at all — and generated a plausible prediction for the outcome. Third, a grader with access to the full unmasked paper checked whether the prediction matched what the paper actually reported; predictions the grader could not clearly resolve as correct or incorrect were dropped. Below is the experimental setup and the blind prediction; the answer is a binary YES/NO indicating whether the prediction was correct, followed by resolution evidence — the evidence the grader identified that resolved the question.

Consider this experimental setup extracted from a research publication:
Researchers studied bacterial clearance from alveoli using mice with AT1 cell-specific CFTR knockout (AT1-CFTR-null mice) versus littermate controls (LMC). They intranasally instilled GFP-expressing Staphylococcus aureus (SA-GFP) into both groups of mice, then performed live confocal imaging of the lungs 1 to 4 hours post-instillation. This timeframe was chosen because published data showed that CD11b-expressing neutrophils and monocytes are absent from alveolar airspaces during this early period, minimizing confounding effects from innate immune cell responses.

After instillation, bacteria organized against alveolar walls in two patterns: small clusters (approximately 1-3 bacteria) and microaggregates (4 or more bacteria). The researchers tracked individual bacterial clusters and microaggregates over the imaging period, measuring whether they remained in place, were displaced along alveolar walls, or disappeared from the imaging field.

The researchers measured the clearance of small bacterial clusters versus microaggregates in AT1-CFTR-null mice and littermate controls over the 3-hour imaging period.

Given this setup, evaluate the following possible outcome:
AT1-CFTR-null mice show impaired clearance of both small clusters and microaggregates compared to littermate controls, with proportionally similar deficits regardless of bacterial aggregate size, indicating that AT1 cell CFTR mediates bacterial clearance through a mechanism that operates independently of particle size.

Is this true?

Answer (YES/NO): NO